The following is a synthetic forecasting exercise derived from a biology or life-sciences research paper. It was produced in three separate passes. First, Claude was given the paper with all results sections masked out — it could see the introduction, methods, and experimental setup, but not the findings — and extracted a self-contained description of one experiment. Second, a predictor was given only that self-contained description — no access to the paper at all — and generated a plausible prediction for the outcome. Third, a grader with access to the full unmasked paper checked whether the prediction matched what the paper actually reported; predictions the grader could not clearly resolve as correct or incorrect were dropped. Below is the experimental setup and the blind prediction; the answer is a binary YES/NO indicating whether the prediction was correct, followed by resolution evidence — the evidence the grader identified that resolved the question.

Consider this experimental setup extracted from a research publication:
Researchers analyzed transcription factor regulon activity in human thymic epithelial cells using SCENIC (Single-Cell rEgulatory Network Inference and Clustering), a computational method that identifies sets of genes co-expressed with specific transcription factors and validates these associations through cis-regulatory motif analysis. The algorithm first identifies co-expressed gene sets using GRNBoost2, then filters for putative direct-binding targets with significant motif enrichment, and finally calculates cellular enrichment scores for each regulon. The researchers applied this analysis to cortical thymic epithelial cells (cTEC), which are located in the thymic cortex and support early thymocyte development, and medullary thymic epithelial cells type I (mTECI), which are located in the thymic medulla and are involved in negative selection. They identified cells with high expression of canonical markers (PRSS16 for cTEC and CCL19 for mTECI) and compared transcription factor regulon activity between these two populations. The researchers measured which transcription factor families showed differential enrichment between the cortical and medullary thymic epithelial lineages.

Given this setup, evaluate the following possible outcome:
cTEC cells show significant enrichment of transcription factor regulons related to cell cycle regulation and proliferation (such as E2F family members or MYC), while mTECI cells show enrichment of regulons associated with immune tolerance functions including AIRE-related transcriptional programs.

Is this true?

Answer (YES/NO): NO